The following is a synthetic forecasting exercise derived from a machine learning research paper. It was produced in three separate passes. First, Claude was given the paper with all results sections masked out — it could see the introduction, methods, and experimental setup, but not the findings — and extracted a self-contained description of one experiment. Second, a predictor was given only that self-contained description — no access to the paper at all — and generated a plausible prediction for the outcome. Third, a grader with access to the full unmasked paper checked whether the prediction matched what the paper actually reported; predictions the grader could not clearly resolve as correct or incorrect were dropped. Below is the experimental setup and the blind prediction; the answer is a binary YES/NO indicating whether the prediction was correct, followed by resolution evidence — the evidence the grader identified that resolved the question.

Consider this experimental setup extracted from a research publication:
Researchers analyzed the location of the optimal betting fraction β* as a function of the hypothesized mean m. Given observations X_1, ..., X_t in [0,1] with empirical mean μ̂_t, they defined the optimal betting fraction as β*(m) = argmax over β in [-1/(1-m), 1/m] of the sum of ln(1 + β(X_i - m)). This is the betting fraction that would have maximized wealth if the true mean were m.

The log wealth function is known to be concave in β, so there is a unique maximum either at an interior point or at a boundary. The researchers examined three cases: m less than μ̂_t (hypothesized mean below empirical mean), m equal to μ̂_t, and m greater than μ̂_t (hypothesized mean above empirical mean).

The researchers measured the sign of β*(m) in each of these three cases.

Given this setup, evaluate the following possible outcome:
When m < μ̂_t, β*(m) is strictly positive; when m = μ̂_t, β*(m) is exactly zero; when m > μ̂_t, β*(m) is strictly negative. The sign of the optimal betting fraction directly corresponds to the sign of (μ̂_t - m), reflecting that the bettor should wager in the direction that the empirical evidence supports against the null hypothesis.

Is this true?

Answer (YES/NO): YES